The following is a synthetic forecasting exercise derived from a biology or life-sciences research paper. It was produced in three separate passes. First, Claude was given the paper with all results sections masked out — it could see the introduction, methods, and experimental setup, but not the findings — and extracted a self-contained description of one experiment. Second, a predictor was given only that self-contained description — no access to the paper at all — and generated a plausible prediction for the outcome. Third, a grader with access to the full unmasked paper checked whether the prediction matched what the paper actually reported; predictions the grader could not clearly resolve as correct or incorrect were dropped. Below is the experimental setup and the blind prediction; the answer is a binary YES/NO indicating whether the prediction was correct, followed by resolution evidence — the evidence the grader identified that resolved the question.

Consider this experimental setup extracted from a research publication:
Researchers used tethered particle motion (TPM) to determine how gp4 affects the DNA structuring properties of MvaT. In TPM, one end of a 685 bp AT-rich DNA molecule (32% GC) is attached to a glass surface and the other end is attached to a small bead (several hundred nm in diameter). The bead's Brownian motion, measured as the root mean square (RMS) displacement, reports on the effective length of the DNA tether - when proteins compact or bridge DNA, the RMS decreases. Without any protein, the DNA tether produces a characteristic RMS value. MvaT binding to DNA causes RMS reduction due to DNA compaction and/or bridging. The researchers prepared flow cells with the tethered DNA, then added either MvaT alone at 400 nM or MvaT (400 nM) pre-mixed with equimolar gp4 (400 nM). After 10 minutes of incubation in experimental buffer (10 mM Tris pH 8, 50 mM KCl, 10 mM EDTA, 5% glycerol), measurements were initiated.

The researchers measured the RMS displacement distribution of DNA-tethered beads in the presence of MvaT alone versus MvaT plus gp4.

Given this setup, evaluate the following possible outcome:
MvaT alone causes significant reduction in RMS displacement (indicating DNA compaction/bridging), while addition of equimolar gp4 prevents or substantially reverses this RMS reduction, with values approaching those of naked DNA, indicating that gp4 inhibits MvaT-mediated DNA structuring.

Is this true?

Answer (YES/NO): NO